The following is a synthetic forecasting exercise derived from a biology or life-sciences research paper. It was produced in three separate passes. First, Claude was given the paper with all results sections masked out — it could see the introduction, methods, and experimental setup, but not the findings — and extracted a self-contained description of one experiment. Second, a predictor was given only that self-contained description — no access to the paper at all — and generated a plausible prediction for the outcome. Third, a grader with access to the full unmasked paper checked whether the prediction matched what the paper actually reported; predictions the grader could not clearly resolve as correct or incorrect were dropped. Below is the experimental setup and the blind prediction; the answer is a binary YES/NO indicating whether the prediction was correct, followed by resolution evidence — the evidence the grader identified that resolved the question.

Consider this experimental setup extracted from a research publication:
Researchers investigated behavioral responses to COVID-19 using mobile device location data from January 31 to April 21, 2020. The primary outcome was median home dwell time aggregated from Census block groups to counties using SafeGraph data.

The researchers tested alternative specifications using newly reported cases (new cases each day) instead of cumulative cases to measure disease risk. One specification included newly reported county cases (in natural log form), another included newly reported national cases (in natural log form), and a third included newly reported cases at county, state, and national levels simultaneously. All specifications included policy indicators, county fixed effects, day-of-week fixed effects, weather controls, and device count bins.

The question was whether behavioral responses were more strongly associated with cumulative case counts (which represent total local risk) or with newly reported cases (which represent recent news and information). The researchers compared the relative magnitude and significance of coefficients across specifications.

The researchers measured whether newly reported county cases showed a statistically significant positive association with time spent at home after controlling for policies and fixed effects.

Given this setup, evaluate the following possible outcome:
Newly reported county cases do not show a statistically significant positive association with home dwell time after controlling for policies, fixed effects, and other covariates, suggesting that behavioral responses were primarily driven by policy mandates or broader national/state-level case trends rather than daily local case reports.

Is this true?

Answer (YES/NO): NO